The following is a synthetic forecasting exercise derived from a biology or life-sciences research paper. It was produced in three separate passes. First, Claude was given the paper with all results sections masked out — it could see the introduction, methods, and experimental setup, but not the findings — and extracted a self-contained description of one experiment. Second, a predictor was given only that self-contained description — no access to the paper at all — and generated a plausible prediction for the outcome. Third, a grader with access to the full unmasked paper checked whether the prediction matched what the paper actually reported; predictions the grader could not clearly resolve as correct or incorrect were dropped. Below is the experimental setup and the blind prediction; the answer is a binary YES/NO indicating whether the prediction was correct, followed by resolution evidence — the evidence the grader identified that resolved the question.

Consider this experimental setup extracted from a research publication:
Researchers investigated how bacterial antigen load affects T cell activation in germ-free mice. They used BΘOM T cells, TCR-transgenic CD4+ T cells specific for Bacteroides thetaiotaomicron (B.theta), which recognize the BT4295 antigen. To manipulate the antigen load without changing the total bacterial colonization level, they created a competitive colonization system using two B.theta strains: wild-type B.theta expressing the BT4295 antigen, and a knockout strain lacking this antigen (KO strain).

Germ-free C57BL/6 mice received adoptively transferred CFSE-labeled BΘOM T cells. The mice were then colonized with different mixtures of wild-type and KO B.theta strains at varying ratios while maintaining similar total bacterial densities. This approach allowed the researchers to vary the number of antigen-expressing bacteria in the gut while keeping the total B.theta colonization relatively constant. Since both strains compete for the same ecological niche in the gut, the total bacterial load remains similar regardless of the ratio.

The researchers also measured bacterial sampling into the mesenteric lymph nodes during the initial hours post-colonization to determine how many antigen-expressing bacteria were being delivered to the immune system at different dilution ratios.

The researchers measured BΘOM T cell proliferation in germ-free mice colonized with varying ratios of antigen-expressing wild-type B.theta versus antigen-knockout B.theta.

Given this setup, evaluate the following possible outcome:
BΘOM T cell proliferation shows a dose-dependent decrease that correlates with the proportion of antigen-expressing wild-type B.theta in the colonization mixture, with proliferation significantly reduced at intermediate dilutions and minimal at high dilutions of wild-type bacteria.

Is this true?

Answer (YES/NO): NO